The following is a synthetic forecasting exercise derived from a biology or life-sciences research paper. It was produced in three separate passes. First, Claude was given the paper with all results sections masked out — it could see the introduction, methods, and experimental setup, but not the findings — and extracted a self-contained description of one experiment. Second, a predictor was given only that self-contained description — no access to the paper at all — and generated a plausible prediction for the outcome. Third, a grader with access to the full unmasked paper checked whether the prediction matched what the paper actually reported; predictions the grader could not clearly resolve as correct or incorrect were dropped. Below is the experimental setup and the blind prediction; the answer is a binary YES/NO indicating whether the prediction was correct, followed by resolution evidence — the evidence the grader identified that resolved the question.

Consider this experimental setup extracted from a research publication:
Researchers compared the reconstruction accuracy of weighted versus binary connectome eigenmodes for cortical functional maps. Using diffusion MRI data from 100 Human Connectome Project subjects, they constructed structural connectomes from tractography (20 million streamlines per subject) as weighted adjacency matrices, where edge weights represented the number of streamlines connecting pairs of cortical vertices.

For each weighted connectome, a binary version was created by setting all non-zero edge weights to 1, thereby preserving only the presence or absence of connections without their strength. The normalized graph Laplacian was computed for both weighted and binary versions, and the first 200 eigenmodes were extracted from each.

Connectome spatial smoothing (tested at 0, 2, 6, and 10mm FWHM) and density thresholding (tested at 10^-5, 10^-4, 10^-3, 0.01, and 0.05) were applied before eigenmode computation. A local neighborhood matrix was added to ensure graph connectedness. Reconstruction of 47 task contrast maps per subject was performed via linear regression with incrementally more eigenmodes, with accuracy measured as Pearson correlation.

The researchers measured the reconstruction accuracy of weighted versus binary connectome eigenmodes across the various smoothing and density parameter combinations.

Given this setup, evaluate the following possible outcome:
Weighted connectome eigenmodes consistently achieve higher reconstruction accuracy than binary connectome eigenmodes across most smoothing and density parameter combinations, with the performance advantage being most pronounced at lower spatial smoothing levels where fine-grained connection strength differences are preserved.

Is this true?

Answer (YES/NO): NO